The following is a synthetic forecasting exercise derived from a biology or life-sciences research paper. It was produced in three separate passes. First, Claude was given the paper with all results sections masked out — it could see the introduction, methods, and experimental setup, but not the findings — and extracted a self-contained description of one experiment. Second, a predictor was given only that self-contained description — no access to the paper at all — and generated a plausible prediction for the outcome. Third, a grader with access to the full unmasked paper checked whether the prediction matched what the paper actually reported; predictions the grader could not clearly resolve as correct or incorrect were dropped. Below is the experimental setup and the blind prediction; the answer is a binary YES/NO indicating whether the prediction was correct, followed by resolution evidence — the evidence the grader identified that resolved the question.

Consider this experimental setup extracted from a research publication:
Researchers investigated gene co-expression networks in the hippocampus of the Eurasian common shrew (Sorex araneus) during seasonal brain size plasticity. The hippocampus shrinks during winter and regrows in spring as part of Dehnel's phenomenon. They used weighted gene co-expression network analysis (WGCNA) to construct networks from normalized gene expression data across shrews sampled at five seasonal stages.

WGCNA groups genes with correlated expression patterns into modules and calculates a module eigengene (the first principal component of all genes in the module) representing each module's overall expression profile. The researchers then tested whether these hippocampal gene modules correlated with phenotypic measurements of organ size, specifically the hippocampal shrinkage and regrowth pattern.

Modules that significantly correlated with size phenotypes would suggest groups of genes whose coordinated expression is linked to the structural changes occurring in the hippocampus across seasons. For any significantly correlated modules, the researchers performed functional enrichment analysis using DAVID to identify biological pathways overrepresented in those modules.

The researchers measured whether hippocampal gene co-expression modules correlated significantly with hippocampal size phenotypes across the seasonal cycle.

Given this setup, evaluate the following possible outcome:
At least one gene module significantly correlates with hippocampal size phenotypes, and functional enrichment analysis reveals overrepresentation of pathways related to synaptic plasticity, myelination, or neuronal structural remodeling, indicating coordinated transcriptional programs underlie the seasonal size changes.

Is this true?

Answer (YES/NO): NO